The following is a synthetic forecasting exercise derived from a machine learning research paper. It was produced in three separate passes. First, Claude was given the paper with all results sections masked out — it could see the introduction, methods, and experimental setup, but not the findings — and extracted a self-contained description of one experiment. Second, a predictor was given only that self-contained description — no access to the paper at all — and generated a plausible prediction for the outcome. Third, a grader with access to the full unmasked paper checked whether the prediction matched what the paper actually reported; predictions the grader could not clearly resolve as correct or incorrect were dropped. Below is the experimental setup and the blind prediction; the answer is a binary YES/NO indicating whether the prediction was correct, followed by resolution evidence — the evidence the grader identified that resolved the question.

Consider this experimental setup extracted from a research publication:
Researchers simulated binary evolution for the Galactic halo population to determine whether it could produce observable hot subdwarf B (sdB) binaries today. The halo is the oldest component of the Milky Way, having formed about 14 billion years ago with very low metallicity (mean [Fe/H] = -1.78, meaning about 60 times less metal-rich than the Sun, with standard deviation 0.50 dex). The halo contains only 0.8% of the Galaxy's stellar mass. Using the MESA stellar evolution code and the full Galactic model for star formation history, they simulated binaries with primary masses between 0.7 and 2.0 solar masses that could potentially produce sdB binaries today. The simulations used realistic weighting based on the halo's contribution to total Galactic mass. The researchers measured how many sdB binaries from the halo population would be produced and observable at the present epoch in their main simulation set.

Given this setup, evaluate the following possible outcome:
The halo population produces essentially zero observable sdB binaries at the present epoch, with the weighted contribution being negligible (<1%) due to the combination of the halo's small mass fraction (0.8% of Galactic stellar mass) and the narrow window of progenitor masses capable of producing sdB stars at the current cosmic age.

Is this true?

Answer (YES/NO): YES